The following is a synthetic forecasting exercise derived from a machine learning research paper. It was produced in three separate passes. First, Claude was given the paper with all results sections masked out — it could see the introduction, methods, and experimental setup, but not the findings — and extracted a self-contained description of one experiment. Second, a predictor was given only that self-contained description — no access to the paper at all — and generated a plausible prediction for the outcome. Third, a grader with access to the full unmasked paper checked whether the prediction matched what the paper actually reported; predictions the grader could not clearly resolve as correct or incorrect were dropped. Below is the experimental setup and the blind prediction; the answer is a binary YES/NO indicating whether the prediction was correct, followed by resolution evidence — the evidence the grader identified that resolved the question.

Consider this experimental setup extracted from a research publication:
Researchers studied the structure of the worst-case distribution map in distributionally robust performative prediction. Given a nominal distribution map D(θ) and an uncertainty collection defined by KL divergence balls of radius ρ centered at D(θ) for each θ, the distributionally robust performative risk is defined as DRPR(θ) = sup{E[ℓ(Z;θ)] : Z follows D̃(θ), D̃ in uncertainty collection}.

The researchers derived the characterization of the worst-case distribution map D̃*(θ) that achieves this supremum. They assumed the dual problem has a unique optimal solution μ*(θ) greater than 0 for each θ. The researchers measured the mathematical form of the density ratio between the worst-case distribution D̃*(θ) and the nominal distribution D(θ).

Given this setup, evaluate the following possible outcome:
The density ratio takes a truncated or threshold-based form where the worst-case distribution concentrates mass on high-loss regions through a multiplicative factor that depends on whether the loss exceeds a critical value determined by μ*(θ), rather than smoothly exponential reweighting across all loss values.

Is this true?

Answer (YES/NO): NO